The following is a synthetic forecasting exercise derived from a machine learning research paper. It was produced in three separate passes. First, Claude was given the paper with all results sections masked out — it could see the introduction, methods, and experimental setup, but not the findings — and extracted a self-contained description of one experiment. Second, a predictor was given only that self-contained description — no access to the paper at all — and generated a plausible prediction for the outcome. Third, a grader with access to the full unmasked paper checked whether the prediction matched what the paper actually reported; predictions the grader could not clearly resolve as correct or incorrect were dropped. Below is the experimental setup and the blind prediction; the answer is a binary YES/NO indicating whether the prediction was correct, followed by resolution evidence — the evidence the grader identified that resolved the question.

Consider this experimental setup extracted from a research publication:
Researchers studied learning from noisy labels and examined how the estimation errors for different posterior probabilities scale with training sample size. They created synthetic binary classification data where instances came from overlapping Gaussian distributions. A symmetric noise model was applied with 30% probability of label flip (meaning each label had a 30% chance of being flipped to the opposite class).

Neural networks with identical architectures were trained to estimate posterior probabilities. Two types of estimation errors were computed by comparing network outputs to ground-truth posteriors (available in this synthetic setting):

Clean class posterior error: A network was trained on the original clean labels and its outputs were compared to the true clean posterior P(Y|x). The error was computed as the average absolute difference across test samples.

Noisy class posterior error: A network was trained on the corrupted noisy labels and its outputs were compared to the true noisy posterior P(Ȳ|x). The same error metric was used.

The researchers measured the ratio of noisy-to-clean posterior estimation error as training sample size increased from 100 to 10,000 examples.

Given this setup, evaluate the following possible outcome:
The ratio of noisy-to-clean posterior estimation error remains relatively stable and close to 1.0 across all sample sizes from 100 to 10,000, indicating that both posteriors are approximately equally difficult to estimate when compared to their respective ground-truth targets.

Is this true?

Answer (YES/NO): NO